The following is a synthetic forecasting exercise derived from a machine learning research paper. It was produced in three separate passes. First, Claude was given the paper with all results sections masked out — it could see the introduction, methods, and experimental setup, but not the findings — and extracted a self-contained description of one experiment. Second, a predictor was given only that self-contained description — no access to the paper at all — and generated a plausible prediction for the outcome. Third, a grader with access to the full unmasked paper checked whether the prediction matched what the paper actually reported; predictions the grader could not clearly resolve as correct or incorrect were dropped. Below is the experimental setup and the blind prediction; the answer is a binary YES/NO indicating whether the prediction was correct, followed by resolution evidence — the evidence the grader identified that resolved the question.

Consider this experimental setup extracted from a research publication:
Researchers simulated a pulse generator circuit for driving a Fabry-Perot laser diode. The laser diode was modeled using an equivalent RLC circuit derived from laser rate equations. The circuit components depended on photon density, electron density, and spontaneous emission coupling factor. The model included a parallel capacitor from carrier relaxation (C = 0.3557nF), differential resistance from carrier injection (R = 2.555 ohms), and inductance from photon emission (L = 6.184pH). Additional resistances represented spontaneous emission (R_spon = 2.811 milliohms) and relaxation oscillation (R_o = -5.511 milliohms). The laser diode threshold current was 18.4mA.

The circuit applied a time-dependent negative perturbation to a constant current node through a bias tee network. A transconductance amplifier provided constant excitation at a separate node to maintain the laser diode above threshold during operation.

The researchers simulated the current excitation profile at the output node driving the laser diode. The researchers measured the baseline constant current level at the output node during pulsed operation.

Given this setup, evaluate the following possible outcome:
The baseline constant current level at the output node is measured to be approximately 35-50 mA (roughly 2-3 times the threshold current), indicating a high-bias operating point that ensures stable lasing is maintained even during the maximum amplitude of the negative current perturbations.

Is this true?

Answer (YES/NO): NO